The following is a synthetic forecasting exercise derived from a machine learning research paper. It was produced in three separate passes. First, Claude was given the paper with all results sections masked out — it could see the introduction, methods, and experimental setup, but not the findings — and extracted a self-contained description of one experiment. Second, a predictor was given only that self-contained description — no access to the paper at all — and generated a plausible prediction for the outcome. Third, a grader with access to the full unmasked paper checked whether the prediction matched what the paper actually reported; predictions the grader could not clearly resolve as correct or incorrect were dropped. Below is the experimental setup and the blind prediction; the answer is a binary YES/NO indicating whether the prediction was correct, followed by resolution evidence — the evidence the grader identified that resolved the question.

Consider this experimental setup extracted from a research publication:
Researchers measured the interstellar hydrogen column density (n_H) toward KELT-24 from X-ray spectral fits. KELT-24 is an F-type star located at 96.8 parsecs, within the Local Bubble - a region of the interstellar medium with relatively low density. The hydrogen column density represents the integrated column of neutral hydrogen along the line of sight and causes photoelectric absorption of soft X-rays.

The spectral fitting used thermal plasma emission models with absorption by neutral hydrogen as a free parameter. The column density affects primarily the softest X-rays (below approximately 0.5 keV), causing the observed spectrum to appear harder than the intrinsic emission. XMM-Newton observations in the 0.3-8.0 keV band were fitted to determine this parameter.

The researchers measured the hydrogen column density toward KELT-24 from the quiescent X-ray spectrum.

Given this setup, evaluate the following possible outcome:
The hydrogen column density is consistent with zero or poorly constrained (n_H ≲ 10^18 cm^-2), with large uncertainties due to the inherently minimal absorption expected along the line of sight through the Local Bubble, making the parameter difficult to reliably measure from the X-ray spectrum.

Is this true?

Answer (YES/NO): NO